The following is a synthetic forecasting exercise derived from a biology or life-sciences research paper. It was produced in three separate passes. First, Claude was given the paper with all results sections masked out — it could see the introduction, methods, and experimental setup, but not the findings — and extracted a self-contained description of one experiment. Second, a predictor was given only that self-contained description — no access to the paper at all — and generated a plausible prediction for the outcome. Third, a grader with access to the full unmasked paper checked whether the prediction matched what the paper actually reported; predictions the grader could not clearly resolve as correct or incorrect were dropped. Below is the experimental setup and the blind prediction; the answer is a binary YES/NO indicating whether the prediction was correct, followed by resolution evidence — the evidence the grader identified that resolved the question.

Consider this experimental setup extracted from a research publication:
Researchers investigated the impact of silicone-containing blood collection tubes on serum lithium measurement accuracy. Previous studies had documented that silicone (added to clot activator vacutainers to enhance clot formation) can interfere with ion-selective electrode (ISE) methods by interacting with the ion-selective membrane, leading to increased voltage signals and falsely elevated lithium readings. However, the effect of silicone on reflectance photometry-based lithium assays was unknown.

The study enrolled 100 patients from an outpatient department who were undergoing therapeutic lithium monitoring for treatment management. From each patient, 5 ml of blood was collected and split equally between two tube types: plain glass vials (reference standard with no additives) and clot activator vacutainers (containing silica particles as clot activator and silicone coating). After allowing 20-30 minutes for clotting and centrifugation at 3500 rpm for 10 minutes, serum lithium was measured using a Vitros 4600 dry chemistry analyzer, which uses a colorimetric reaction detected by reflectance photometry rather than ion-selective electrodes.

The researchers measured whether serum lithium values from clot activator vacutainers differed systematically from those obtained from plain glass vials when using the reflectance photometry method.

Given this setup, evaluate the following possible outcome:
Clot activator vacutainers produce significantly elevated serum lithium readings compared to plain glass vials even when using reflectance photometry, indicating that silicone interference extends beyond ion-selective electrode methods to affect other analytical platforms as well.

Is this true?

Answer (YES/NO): NO